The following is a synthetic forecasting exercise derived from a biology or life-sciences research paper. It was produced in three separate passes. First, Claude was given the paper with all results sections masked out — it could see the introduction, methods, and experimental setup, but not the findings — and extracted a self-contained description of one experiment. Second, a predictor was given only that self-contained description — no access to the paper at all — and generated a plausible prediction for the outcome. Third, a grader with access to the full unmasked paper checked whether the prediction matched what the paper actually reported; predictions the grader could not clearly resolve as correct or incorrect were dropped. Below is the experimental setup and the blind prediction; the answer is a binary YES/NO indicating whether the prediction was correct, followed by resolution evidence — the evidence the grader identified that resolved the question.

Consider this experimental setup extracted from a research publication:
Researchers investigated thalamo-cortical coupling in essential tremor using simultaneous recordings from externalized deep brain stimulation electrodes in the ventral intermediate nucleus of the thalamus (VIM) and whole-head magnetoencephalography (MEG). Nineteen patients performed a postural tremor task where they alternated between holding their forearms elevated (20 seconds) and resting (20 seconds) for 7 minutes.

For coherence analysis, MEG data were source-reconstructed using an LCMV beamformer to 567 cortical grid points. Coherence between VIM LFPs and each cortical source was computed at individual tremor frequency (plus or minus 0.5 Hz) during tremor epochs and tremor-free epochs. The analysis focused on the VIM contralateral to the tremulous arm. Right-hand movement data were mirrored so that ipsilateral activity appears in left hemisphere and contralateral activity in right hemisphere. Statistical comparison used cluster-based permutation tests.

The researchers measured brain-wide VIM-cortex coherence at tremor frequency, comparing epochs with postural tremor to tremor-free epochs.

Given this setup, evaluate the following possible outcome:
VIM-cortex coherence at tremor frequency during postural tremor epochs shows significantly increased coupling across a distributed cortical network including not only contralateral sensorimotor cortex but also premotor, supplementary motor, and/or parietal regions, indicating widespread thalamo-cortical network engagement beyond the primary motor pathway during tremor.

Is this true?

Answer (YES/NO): NO